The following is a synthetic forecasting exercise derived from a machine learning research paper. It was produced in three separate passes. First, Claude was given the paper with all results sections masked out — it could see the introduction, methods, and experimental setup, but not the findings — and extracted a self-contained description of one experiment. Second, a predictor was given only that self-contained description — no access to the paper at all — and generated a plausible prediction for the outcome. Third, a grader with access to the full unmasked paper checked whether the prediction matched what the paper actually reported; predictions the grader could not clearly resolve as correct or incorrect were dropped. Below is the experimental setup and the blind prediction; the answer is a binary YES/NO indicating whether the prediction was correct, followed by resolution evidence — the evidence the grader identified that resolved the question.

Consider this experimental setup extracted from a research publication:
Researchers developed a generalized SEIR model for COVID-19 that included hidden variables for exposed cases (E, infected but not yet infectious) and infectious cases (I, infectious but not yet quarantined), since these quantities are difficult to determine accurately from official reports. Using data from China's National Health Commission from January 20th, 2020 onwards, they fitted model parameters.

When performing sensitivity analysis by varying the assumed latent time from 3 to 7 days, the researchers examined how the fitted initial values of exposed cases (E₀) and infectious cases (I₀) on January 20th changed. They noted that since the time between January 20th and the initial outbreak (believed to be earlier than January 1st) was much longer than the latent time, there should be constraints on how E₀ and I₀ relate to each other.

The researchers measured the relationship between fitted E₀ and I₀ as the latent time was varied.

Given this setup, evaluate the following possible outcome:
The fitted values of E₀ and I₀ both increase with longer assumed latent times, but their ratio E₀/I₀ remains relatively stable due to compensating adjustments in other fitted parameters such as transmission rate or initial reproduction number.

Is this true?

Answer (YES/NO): NO